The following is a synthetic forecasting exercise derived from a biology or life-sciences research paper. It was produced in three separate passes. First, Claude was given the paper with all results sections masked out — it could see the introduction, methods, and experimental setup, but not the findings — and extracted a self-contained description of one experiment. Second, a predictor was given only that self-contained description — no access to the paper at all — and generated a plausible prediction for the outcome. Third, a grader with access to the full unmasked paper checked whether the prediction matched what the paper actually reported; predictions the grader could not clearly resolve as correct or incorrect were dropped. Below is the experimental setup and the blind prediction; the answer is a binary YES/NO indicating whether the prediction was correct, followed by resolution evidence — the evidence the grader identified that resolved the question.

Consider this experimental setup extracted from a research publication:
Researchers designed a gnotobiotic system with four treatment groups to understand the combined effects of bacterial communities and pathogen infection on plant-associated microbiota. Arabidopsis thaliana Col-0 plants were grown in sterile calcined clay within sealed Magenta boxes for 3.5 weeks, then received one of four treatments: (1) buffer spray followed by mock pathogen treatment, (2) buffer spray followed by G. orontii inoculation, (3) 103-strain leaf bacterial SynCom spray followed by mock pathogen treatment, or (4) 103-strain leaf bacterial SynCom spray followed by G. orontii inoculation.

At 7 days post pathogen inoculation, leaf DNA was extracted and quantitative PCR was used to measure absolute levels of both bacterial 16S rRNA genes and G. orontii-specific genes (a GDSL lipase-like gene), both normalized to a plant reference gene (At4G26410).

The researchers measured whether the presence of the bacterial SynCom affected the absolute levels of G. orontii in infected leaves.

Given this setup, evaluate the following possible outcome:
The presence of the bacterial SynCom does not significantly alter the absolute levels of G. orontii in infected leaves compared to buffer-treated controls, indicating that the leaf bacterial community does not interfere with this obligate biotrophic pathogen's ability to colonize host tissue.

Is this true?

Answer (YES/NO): YES